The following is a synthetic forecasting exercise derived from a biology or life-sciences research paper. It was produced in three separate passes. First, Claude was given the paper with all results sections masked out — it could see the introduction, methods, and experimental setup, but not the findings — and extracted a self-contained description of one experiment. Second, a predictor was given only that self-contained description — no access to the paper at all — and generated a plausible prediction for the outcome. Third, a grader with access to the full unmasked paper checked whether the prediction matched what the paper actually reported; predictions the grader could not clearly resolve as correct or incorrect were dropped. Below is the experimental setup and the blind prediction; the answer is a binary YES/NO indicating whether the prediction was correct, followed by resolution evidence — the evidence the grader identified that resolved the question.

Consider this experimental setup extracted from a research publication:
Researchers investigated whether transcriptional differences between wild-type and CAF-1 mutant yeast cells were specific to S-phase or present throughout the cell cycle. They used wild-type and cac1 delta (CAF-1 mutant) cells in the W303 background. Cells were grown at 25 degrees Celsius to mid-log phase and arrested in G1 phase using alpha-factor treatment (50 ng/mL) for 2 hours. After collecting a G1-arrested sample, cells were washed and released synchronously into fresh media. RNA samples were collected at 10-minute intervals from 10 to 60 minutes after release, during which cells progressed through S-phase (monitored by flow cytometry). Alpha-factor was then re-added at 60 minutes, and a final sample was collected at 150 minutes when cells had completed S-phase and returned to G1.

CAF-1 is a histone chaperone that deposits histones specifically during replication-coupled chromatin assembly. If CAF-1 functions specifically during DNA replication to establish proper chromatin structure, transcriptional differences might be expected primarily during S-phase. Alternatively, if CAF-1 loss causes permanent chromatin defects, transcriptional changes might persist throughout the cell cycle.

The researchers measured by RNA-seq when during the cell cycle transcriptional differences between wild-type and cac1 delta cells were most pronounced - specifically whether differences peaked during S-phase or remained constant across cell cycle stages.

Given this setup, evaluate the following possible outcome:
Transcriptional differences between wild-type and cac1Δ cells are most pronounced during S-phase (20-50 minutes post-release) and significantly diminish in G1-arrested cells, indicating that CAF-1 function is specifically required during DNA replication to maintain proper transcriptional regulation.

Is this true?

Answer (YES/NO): NO